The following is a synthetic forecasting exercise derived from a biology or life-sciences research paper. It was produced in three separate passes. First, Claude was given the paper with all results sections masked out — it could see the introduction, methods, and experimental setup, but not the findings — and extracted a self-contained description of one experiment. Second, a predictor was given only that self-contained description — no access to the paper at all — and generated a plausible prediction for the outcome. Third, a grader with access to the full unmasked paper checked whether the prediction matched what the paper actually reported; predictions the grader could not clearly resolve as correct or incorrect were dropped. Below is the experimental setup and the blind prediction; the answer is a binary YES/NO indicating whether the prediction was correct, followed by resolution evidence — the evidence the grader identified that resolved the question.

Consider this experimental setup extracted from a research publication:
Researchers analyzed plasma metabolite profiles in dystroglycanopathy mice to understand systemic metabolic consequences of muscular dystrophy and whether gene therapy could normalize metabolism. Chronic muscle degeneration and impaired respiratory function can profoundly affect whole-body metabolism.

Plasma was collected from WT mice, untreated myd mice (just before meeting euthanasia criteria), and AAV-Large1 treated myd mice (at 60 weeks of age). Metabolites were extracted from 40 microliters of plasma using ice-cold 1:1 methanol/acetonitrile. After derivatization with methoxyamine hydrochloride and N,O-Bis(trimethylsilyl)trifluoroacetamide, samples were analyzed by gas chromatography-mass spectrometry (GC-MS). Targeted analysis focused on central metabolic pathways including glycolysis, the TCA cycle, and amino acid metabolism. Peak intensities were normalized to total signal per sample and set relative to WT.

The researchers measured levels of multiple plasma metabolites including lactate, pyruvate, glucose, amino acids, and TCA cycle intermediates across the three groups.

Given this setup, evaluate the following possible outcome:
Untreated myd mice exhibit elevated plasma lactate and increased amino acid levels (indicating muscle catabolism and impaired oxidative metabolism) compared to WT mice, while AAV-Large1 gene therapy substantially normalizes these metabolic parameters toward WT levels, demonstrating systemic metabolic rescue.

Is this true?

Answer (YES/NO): NO